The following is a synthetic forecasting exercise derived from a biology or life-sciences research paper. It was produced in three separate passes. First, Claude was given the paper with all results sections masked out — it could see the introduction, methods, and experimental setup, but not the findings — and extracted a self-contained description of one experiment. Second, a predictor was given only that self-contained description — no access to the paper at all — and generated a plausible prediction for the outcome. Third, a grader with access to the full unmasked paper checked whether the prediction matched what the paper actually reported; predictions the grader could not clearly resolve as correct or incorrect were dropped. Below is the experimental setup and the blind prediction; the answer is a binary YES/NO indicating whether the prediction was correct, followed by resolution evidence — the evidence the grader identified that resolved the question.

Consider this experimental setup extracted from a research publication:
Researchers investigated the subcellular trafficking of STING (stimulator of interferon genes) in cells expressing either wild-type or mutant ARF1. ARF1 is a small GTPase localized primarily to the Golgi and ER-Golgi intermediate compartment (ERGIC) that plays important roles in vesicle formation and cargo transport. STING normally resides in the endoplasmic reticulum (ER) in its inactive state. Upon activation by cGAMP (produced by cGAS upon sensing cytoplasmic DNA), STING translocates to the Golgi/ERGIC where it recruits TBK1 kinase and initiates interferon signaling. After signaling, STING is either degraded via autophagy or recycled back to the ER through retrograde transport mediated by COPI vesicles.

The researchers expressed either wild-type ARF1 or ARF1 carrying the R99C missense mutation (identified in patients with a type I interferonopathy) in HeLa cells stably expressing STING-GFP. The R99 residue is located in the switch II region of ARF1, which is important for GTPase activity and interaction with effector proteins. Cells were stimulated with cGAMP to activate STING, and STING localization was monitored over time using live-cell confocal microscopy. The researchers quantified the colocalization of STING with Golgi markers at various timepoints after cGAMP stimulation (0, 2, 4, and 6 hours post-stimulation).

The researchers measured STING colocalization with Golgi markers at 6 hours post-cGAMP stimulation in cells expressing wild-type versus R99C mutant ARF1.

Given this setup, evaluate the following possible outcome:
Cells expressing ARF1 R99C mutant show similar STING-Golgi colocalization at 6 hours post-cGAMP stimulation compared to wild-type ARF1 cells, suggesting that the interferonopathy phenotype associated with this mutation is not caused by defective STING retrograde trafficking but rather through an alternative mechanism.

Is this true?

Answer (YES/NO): NO